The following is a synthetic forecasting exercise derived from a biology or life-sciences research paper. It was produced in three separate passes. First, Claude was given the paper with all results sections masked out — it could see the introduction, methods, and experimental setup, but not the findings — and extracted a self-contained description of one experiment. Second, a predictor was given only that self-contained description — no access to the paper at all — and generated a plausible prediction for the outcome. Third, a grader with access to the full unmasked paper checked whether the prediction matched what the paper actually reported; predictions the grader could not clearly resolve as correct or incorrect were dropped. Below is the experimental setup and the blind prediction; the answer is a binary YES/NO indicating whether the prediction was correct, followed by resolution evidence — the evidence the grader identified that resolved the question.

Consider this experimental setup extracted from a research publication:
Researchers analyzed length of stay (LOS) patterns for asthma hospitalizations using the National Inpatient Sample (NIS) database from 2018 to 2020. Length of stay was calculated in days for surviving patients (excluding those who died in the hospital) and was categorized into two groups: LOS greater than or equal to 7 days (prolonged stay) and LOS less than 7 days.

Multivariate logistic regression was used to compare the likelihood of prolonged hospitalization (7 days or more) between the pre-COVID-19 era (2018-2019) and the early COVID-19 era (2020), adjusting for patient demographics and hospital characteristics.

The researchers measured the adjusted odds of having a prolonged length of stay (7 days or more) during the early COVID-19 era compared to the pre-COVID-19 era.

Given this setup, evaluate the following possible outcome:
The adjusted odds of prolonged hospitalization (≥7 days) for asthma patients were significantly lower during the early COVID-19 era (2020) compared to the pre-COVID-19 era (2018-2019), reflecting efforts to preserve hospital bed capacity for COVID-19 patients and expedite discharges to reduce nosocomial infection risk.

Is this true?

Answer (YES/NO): YES